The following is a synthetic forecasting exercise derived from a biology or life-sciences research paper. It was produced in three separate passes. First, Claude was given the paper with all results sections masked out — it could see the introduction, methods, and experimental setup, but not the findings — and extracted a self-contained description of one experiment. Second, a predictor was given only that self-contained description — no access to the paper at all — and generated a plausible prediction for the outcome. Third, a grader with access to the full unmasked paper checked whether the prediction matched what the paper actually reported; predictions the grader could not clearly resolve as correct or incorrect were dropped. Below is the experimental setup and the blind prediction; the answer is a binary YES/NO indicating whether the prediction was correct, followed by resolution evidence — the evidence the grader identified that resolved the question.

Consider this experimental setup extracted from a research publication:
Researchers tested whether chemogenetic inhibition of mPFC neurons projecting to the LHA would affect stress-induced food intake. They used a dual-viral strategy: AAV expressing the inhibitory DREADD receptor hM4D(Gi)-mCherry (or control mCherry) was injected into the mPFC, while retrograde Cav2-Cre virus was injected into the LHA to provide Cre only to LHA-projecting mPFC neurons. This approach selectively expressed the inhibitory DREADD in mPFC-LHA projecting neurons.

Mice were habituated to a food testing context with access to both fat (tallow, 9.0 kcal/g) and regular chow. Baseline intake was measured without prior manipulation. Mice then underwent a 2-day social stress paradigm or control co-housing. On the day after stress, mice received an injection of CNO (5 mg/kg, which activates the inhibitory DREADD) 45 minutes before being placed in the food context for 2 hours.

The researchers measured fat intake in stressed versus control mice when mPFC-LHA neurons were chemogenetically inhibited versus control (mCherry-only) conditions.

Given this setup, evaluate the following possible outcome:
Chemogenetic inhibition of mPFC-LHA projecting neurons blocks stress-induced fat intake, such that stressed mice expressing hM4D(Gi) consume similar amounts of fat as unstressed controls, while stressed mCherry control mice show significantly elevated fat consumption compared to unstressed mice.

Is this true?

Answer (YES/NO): YES